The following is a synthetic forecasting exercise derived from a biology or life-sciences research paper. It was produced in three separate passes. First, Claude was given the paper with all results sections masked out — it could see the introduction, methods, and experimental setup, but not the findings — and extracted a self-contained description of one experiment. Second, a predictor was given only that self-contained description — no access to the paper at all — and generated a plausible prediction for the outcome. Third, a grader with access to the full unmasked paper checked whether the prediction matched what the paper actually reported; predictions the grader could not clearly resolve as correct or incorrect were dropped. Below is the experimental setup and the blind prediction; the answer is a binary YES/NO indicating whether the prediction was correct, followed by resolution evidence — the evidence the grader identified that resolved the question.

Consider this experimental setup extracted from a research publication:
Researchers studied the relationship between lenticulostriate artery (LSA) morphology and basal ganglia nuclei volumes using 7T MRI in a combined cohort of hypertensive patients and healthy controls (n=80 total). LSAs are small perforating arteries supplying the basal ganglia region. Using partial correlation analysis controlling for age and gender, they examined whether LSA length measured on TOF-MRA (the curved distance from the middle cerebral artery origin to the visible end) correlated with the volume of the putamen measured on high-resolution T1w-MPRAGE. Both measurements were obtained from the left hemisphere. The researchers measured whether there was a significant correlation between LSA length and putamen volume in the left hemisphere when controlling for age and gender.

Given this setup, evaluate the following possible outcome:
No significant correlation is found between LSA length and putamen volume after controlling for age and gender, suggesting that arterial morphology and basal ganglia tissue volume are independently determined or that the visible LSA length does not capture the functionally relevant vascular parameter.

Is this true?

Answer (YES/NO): NO